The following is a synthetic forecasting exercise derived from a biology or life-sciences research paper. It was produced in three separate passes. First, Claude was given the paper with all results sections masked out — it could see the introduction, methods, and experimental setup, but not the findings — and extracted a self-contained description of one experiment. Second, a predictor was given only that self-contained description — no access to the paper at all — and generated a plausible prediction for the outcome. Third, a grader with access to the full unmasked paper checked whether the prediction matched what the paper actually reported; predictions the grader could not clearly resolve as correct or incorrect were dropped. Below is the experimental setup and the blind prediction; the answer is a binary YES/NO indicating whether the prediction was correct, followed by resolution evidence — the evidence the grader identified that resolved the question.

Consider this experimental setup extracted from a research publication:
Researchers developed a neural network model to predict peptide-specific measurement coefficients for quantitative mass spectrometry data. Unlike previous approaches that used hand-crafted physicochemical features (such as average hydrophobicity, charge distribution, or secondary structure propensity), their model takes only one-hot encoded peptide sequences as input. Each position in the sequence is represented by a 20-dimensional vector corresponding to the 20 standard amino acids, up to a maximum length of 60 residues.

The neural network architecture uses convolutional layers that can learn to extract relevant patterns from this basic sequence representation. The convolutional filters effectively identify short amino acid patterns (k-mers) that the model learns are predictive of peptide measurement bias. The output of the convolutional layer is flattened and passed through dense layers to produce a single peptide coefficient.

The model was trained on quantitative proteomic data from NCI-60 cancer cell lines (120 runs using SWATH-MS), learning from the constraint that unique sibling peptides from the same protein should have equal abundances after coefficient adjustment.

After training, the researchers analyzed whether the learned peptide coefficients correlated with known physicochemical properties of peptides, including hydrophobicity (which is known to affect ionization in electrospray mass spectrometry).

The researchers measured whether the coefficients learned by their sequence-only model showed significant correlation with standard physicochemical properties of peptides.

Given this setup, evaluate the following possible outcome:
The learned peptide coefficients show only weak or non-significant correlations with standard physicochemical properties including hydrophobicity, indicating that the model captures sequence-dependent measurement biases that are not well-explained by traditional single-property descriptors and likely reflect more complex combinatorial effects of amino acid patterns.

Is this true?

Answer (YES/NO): NO